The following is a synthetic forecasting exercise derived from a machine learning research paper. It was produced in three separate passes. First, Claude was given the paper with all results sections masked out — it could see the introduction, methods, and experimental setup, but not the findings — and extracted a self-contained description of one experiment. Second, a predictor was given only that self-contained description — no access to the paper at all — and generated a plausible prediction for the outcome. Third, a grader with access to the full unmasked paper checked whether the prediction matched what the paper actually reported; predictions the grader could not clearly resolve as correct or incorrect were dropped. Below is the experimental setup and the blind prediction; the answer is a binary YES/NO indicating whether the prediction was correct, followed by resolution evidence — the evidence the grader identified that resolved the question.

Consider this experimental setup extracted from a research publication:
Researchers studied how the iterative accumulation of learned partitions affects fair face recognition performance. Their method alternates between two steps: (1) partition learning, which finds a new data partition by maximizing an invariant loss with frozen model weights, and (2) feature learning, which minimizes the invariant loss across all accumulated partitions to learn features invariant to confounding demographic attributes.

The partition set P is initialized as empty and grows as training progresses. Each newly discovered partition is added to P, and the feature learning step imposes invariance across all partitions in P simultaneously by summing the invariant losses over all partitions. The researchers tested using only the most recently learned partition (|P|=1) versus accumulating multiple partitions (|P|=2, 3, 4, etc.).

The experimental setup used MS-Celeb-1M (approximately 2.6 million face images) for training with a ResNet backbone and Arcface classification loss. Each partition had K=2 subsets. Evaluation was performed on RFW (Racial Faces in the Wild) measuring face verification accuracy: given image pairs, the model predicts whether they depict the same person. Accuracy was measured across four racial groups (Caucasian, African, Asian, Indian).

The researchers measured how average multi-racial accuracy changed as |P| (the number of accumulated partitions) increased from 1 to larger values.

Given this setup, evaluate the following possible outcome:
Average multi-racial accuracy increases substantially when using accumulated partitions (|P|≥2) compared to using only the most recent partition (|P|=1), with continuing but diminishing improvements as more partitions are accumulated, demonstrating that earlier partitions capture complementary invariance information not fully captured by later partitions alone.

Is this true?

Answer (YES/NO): NO